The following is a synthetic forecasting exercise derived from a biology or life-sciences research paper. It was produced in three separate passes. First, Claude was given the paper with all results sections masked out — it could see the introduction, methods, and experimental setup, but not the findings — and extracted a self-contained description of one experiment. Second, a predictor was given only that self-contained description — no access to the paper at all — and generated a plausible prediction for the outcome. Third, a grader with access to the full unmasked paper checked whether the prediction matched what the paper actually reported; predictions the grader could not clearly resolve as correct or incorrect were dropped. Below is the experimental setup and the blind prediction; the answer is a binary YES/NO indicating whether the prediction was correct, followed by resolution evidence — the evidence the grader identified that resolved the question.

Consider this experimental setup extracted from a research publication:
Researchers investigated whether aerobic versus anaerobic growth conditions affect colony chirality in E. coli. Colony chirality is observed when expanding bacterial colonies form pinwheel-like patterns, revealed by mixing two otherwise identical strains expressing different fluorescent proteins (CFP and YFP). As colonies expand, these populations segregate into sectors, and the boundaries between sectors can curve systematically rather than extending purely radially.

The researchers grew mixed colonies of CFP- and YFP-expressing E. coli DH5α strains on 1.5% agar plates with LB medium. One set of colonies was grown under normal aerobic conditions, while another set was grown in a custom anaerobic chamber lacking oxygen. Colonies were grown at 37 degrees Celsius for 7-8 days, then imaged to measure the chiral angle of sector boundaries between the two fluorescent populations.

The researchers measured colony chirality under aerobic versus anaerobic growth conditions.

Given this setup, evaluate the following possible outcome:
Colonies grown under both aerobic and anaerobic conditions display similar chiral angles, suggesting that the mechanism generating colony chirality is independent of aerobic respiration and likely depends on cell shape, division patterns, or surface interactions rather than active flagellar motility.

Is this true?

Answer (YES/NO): NO